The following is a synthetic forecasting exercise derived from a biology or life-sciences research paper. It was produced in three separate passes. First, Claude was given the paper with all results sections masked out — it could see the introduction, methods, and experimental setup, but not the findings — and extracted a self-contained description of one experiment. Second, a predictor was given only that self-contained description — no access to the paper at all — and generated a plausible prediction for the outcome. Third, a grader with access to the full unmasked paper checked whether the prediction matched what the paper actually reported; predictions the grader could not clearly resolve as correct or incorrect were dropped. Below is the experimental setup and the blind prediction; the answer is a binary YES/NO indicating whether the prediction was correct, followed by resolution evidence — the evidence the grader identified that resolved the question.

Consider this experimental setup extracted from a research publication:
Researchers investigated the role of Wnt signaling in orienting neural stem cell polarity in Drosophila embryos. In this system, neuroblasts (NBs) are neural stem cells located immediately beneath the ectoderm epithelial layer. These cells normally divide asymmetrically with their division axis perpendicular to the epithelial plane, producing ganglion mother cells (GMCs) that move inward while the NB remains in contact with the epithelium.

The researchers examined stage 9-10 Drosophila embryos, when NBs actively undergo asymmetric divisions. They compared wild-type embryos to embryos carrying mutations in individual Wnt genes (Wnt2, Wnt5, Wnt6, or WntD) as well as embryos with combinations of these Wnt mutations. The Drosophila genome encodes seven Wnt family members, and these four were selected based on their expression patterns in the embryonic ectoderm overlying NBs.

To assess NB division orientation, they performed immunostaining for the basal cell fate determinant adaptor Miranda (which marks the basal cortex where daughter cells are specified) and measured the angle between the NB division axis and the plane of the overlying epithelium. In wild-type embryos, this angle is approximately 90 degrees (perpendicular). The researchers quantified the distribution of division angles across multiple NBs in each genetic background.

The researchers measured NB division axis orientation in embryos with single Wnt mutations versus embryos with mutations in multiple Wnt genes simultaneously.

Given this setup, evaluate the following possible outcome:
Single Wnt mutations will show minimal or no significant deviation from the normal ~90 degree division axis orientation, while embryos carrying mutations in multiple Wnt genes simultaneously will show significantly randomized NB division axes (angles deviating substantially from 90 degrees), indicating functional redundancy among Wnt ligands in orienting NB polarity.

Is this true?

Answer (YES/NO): YES